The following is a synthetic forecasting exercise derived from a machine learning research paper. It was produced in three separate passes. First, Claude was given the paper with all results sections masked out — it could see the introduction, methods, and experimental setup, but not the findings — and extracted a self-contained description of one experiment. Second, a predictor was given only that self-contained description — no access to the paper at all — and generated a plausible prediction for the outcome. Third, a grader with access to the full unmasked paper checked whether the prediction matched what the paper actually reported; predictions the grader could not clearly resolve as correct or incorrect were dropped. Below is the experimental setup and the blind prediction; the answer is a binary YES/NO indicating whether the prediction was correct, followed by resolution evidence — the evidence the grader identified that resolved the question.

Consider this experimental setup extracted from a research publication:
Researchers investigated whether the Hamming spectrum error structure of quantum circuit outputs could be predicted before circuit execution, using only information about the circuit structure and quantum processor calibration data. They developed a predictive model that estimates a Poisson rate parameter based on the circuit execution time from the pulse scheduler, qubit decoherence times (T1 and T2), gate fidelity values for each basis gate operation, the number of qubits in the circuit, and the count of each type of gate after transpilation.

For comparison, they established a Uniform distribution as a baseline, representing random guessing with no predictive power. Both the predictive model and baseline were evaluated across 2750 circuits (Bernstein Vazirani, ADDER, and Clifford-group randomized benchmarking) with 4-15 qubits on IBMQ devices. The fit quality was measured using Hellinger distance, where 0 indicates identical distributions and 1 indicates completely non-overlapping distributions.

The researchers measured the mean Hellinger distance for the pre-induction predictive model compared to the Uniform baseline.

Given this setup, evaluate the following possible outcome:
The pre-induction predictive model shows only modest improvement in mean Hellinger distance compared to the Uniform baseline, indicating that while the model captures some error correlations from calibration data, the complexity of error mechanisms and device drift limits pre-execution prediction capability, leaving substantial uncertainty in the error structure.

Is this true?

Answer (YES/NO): NO